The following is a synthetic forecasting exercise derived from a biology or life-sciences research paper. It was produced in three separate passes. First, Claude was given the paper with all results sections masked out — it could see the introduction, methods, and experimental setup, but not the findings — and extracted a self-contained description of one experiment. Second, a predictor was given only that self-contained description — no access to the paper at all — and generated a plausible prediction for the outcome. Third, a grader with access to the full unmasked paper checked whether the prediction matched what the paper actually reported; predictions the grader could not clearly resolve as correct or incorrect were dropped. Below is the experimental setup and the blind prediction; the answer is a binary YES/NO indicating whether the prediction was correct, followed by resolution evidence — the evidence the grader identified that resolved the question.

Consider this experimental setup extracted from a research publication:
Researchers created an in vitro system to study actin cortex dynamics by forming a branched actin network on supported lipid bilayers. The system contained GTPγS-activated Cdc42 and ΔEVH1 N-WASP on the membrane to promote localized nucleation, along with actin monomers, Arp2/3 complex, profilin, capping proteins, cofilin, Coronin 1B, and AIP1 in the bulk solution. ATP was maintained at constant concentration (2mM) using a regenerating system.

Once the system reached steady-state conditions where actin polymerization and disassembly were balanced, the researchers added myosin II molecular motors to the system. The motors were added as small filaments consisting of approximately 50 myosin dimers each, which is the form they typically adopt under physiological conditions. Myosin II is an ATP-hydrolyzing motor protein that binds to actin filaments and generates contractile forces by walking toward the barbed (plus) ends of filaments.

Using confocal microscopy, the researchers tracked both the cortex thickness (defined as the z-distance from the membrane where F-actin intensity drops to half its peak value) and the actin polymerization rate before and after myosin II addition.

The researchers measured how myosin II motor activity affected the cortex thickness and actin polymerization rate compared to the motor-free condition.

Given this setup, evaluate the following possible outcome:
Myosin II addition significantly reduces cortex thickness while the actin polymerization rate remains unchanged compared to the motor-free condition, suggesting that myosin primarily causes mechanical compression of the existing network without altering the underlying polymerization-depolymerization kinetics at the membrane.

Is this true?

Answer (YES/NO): NO